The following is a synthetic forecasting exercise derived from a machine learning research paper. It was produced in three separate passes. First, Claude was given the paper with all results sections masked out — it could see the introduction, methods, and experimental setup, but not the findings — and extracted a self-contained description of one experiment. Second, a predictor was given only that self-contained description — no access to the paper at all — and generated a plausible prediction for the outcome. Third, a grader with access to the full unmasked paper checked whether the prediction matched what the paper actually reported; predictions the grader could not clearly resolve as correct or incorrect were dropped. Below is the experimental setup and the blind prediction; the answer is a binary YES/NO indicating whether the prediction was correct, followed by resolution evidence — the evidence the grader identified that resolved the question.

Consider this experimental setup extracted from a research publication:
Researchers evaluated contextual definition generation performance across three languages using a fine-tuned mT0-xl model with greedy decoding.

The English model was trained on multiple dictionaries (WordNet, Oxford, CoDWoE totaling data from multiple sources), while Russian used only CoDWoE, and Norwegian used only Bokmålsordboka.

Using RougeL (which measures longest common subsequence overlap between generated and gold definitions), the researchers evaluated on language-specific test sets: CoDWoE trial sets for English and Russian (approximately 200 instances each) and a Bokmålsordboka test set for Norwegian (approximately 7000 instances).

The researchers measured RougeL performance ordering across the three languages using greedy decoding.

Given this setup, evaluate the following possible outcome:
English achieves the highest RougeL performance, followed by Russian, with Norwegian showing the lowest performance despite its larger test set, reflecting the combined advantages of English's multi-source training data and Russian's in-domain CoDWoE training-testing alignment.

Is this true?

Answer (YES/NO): NO